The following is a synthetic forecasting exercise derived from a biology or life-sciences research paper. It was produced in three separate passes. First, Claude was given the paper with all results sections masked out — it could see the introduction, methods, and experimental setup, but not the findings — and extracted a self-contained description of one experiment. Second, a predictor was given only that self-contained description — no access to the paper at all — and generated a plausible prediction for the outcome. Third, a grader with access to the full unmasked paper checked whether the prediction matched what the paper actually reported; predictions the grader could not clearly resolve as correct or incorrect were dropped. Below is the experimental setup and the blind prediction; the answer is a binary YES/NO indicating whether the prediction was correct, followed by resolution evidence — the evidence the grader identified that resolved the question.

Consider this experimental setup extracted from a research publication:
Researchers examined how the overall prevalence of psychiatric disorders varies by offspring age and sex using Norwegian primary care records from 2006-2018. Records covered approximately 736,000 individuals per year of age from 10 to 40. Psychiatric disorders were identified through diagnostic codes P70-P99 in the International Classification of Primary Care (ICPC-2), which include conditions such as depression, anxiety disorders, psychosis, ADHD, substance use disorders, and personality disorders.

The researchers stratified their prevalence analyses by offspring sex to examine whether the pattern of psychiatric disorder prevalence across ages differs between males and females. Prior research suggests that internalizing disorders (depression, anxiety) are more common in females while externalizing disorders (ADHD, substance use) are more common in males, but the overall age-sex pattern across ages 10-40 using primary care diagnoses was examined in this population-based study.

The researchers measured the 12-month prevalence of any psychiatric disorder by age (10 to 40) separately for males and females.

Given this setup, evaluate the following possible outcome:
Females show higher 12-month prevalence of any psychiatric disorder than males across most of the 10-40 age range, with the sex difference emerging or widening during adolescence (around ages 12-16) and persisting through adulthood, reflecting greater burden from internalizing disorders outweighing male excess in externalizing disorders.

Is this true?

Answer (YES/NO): YES